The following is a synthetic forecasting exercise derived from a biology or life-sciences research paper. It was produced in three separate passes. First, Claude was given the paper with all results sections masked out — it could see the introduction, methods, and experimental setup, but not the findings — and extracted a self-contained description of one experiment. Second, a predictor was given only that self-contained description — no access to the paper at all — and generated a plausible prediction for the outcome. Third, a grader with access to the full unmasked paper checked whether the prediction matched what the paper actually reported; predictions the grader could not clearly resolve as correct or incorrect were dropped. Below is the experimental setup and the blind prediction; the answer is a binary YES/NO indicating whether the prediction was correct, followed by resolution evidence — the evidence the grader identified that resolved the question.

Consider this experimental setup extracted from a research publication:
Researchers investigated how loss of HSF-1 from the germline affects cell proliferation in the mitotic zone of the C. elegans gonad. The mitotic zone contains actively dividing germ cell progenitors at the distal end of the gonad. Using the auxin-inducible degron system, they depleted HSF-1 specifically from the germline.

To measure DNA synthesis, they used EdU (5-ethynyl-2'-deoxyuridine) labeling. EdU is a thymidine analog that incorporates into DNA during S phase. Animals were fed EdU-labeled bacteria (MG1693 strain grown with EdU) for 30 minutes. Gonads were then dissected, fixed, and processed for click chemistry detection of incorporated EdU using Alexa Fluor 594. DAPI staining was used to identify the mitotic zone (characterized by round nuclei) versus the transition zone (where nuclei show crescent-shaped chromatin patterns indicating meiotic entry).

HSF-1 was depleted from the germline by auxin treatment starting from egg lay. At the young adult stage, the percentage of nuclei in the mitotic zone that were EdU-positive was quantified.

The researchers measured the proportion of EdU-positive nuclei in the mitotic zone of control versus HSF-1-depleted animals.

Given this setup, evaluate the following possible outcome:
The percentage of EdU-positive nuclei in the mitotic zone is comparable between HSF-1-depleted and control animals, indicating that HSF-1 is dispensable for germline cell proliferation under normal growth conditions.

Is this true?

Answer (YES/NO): NO